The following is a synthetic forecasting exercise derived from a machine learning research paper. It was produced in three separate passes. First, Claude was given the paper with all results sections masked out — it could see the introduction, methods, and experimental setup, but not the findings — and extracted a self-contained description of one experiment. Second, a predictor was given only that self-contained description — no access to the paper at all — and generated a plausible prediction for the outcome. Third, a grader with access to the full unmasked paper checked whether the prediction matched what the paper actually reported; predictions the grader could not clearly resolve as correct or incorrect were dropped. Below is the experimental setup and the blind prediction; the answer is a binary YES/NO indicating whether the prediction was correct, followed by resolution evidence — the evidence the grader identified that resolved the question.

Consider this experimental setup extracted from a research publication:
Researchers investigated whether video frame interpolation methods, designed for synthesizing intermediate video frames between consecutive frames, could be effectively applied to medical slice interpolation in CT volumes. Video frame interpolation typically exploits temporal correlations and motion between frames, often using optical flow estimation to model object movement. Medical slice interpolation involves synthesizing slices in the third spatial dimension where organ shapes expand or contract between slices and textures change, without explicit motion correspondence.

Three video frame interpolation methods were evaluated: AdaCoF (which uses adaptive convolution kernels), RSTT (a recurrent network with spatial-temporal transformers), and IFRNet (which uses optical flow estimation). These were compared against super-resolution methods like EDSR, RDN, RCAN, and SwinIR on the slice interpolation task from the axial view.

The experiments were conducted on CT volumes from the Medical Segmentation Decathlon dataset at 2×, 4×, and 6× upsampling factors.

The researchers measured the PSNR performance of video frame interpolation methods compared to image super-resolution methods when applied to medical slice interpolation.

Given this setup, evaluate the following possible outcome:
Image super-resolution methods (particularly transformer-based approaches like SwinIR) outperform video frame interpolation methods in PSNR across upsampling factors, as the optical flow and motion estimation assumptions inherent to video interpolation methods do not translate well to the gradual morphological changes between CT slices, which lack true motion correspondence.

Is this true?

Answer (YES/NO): NO